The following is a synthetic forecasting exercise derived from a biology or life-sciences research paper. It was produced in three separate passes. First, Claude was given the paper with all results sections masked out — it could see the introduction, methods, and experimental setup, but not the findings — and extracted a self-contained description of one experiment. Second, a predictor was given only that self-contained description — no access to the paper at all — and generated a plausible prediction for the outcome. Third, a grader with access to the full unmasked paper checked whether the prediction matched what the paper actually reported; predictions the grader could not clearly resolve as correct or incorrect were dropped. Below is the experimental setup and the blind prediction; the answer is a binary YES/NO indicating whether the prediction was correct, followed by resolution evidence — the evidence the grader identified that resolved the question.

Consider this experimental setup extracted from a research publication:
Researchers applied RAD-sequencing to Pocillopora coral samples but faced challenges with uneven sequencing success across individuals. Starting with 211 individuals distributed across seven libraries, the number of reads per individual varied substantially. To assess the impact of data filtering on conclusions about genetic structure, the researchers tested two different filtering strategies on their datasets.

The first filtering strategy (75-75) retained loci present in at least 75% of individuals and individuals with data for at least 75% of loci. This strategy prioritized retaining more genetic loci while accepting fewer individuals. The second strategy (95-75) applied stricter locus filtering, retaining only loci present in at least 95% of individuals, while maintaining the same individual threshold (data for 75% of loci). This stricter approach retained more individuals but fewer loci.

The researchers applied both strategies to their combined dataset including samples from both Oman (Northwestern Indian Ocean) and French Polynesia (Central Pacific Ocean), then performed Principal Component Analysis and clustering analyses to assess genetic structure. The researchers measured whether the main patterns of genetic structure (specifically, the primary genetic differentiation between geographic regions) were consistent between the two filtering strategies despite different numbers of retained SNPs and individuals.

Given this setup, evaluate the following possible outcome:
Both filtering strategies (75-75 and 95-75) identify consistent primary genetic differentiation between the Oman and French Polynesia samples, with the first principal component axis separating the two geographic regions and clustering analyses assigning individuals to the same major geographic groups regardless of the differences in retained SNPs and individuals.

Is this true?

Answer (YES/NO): YES